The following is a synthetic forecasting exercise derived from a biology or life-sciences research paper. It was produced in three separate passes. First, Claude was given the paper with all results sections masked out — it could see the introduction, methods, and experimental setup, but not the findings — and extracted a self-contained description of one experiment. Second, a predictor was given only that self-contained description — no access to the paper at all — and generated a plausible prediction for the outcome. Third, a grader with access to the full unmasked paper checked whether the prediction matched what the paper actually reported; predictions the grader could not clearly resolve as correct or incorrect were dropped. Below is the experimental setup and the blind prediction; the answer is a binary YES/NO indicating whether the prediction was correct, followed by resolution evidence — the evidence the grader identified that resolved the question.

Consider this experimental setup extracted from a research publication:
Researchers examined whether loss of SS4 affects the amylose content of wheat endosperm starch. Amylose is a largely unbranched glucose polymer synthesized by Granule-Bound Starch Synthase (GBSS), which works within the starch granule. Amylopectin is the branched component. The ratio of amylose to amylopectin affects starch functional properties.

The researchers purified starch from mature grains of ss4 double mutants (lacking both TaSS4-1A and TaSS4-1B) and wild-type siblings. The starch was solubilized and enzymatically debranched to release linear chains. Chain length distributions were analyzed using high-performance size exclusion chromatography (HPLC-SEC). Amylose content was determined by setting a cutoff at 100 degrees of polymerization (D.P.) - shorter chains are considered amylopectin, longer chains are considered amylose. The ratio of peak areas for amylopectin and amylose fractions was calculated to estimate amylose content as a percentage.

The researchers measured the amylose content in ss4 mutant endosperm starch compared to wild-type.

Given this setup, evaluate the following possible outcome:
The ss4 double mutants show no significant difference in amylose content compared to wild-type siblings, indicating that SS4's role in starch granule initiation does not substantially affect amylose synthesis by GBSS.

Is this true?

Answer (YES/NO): YES